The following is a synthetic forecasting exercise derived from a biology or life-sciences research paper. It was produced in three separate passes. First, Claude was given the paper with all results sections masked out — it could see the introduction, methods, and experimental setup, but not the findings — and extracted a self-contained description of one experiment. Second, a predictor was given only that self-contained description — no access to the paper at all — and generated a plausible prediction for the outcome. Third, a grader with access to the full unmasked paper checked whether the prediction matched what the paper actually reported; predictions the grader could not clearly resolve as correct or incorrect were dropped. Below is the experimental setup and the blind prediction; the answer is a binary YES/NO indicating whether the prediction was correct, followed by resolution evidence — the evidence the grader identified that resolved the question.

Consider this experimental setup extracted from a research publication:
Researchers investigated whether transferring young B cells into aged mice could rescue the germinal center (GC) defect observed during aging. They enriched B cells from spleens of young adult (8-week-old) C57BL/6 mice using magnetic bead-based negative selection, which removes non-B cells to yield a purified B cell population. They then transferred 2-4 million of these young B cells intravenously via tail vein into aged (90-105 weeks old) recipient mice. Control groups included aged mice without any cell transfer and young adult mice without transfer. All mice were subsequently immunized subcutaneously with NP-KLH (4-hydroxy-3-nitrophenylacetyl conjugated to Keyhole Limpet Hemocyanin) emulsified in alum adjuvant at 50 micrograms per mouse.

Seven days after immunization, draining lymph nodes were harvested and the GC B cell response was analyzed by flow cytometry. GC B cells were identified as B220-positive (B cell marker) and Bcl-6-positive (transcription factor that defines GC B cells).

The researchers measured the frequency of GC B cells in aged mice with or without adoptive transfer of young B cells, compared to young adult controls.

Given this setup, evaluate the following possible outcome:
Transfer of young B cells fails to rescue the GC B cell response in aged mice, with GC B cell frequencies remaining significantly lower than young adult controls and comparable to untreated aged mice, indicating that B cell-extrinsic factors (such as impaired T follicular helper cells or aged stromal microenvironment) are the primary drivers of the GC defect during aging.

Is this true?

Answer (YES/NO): YES